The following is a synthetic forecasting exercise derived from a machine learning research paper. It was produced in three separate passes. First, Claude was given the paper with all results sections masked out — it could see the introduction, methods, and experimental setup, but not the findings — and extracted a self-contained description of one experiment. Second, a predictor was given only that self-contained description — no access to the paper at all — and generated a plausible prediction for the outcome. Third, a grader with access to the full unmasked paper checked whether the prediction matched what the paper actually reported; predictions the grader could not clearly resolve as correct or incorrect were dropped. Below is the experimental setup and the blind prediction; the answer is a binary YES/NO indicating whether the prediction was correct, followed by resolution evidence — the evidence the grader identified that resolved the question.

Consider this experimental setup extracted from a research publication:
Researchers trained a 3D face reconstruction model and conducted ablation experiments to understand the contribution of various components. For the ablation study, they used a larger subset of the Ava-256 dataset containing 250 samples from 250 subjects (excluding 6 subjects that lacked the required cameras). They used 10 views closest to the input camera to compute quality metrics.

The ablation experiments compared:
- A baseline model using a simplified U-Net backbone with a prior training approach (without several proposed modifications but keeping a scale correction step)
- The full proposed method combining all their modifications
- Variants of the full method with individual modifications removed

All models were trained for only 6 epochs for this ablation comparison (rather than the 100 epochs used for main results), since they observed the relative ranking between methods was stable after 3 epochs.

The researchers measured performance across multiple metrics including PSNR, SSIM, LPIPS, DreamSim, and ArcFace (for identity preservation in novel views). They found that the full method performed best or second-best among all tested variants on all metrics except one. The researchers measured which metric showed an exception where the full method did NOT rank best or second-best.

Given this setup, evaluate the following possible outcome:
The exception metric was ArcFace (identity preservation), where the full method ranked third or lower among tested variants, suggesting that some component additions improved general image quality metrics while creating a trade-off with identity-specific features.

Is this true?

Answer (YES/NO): NO